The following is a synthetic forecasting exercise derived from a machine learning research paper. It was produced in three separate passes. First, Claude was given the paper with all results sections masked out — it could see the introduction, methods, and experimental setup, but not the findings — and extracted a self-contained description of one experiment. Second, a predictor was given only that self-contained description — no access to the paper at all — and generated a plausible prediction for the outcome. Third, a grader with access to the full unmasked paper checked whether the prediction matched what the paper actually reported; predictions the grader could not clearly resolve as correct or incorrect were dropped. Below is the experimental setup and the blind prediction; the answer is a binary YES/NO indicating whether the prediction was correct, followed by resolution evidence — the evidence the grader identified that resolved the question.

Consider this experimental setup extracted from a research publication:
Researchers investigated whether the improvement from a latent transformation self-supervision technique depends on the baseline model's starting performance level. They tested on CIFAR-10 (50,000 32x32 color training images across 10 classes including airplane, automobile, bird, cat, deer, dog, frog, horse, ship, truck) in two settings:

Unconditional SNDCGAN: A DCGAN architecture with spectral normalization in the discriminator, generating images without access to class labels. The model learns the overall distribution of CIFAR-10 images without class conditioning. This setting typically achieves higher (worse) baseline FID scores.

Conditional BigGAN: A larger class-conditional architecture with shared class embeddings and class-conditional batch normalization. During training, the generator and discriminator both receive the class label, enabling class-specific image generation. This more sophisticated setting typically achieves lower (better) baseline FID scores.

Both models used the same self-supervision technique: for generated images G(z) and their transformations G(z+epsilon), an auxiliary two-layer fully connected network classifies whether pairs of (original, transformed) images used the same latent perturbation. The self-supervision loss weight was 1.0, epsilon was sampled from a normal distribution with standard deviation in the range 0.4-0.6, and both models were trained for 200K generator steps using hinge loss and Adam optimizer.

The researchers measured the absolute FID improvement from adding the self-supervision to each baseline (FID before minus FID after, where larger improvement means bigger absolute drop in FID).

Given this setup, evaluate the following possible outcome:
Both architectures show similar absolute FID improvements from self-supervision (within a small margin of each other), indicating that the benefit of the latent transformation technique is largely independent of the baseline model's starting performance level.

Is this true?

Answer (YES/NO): YES